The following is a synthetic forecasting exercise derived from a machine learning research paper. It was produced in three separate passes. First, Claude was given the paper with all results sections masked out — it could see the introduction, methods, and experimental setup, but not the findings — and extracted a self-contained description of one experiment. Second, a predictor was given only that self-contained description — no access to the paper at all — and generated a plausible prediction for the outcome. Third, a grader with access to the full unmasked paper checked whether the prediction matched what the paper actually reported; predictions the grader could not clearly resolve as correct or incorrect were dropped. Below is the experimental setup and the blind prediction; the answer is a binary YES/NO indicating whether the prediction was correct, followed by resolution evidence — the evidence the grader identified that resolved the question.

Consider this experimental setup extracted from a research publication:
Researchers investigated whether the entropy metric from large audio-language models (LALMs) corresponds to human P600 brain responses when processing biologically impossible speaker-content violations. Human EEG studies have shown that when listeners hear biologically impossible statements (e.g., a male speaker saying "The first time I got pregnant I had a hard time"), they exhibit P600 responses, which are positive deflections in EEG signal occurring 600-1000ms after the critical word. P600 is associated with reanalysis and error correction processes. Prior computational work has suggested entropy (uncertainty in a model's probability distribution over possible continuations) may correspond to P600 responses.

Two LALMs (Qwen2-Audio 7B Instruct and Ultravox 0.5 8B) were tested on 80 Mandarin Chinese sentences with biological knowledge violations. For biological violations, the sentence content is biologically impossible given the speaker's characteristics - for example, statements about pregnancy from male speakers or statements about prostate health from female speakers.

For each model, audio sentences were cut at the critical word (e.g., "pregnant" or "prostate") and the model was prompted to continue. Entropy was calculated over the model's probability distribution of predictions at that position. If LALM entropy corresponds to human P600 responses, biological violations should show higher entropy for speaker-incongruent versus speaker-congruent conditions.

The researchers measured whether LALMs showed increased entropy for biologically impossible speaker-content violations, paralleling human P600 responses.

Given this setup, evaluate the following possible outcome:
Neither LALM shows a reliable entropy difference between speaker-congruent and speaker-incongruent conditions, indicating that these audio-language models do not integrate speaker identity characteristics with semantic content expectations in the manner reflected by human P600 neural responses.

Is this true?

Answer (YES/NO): YES